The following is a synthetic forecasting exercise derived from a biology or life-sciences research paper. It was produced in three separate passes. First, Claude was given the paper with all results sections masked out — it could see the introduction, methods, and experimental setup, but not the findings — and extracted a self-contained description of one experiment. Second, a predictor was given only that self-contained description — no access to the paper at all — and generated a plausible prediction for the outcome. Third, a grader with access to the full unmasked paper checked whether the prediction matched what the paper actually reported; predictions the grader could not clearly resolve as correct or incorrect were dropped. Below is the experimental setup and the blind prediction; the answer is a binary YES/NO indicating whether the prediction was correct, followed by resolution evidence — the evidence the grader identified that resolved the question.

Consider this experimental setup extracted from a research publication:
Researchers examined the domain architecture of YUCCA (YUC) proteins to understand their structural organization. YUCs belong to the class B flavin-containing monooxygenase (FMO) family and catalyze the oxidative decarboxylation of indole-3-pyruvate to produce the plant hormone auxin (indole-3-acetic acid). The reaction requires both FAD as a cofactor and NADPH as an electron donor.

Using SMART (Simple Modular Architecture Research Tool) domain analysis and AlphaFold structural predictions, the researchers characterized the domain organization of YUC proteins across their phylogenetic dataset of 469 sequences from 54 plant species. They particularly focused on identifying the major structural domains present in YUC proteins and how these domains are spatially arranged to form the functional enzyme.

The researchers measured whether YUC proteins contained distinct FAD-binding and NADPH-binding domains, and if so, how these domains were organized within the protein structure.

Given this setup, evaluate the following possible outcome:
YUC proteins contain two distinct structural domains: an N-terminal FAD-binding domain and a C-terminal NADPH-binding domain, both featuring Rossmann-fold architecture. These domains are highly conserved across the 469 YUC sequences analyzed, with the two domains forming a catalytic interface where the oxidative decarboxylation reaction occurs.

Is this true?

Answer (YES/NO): YES